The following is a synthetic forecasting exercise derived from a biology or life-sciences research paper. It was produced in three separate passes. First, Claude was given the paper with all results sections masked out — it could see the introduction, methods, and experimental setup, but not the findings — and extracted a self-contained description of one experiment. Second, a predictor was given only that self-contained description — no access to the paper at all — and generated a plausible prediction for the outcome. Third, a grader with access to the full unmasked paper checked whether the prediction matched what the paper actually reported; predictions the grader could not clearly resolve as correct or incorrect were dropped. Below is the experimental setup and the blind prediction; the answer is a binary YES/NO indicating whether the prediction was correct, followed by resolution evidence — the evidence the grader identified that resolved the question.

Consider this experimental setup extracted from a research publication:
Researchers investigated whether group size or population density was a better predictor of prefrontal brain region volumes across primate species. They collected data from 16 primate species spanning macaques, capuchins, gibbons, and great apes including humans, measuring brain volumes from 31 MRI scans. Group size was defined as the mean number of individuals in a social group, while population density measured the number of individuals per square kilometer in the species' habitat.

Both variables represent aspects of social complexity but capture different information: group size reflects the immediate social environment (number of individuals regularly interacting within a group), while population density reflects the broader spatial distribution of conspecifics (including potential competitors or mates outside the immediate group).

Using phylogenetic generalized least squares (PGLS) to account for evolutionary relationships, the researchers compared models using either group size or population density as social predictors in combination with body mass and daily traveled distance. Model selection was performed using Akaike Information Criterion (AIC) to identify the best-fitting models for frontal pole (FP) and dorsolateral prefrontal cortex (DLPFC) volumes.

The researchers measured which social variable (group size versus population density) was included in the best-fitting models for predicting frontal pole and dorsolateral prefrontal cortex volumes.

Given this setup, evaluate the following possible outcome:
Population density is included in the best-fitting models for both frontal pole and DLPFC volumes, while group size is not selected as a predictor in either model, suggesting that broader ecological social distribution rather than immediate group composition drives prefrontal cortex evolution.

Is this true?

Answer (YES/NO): YES